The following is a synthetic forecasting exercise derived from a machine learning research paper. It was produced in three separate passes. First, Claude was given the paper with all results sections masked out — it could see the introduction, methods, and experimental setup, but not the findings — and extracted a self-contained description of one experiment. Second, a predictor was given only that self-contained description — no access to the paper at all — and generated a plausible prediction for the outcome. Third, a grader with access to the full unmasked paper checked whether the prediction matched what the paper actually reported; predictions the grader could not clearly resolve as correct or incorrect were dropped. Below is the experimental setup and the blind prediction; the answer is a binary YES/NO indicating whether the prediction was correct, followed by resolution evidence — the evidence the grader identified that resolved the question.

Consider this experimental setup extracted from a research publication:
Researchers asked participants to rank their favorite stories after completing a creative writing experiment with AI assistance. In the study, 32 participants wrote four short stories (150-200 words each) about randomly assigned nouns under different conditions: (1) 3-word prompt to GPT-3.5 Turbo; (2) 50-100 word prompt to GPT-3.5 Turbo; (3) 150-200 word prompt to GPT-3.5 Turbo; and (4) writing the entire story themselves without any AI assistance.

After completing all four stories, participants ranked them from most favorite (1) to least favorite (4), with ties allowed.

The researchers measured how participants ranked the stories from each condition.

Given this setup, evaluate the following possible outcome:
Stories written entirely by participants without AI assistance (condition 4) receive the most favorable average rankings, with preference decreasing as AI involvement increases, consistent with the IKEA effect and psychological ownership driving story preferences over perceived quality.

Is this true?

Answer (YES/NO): YES